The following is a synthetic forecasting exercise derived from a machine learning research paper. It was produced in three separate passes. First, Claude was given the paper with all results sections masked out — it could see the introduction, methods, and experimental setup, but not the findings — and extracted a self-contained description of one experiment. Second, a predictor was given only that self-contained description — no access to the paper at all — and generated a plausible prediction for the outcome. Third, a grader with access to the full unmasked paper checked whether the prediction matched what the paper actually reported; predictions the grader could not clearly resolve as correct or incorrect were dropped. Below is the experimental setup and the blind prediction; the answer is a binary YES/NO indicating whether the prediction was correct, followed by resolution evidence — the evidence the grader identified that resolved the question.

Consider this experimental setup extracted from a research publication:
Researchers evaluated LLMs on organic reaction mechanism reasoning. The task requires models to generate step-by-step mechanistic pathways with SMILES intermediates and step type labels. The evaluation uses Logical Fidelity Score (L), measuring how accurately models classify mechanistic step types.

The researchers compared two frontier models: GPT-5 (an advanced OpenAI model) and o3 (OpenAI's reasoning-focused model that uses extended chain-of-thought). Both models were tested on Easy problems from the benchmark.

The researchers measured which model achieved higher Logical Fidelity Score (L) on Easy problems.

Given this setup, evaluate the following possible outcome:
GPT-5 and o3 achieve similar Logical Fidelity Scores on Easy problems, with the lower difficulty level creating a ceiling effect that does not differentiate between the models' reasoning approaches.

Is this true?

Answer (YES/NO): NO